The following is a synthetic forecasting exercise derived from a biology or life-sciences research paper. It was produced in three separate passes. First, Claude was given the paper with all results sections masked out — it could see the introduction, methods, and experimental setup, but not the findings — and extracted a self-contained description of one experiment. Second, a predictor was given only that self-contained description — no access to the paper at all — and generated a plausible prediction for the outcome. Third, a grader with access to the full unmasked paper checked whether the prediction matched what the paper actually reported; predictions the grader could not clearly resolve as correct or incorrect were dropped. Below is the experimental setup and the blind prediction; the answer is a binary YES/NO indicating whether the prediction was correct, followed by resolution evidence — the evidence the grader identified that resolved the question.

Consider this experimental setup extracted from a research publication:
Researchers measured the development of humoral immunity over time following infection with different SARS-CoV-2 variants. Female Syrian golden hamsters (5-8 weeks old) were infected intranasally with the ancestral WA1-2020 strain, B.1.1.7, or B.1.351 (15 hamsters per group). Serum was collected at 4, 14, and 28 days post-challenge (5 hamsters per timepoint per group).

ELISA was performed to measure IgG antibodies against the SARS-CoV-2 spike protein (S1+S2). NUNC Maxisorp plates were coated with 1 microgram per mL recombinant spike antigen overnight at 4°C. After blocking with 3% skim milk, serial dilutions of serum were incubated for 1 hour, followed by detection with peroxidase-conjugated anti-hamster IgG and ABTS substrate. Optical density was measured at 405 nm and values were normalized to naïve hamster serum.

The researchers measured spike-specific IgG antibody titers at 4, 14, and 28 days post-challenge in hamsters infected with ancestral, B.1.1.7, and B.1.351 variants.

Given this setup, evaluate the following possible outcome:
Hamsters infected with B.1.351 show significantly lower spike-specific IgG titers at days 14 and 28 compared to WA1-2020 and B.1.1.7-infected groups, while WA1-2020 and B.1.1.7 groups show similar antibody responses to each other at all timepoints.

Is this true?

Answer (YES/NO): NO